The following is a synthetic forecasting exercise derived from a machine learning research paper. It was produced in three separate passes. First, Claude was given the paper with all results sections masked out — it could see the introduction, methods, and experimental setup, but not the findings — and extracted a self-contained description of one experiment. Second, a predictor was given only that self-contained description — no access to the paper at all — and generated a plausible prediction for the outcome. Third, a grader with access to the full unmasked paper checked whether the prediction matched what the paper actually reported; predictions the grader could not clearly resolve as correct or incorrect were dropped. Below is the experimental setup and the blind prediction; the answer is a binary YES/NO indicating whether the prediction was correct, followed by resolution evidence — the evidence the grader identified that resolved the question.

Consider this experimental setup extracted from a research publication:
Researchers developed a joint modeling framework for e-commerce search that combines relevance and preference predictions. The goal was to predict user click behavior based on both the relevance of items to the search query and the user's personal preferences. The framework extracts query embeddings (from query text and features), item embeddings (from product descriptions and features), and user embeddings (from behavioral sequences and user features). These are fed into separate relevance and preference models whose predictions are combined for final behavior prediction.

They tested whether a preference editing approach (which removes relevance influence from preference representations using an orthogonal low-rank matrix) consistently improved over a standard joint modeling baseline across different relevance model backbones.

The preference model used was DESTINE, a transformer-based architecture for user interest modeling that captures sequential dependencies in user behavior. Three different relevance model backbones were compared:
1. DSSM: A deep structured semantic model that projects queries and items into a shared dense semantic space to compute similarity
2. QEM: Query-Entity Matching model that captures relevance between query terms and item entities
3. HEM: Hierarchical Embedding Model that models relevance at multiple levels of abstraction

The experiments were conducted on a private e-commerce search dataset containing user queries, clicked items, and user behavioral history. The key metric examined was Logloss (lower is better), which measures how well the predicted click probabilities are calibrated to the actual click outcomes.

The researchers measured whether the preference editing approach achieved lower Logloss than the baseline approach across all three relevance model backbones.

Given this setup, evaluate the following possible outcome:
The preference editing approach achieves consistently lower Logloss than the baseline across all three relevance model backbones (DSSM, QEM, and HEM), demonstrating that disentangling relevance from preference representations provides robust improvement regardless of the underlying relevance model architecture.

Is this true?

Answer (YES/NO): NO